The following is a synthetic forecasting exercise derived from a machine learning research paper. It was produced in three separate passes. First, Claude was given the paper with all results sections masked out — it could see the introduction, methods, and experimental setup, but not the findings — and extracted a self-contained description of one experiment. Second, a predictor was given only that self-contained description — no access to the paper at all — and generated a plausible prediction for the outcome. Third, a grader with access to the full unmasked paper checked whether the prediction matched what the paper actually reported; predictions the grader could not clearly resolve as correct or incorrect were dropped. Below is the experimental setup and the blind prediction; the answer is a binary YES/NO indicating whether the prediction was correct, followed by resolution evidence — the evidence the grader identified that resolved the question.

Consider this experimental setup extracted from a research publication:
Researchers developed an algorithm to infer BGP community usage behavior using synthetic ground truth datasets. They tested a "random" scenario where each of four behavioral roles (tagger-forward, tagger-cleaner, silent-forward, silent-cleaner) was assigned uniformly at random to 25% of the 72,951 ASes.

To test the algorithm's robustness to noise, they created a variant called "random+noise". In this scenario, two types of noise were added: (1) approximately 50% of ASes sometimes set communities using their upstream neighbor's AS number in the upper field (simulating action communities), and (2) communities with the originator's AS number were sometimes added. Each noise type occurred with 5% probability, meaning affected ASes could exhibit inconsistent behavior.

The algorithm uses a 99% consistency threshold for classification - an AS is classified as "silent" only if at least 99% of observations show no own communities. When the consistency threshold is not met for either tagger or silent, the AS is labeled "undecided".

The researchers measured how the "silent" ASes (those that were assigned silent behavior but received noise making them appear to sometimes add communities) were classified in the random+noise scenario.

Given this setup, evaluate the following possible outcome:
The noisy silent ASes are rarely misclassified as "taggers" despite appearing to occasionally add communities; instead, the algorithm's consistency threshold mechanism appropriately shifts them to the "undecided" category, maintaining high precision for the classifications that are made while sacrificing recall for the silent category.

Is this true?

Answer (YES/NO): YES